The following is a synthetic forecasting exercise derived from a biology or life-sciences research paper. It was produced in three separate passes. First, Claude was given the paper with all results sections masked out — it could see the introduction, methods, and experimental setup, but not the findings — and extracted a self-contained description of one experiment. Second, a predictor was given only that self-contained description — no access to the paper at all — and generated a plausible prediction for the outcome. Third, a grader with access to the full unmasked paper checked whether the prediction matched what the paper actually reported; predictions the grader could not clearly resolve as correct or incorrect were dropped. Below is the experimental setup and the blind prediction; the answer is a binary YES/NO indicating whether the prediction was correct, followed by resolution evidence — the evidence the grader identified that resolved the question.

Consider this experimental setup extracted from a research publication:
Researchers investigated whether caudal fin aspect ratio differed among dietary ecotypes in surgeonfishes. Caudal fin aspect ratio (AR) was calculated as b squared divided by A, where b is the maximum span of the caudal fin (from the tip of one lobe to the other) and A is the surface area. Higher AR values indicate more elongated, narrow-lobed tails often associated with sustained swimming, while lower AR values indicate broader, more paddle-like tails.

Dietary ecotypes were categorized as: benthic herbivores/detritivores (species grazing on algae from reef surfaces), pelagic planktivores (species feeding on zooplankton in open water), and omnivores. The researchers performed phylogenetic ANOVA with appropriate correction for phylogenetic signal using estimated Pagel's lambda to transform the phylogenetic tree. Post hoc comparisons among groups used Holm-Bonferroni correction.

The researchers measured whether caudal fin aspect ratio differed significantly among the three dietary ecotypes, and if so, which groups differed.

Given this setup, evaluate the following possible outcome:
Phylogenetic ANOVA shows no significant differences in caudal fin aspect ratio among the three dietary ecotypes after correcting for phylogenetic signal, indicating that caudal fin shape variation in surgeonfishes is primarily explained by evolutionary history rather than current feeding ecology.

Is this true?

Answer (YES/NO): NO